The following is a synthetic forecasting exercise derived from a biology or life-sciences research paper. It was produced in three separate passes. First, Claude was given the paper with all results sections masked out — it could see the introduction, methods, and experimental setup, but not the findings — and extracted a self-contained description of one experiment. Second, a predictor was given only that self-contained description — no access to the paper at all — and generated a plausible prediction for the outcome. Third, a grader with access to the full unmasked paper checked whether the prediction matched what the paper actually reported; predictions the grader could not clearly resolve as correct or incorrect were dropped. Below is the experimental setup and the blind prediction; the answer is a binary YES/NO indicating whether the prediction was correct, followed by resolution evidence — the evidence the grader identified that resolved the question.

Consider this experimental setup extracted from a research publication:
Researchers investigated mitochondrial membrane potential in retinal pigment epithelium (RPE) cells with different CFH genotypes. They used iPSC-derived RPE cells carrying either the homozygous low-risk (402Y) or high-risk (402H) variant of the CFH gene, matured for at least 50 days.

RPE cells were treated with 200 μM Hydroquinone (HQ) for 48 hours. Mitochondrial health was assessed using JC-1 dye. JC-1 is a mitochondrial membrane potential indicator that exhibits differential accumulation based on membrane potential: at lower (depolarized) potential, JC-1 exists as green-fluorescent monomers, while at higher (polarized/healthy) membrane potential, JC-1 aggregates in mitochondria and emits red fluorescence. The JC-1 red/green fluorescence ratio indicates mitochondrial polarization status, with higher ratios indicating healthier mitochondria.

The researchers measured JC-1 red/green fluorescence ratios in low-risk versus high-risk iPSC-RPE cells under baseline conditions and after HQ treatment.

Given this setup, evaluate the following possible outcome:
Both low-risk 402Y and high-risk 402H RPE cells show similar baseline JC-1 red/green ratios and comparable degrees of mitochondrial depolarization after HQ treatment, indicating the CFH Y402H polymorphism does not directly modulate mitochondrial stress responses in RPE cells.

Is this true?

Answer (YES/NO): NO